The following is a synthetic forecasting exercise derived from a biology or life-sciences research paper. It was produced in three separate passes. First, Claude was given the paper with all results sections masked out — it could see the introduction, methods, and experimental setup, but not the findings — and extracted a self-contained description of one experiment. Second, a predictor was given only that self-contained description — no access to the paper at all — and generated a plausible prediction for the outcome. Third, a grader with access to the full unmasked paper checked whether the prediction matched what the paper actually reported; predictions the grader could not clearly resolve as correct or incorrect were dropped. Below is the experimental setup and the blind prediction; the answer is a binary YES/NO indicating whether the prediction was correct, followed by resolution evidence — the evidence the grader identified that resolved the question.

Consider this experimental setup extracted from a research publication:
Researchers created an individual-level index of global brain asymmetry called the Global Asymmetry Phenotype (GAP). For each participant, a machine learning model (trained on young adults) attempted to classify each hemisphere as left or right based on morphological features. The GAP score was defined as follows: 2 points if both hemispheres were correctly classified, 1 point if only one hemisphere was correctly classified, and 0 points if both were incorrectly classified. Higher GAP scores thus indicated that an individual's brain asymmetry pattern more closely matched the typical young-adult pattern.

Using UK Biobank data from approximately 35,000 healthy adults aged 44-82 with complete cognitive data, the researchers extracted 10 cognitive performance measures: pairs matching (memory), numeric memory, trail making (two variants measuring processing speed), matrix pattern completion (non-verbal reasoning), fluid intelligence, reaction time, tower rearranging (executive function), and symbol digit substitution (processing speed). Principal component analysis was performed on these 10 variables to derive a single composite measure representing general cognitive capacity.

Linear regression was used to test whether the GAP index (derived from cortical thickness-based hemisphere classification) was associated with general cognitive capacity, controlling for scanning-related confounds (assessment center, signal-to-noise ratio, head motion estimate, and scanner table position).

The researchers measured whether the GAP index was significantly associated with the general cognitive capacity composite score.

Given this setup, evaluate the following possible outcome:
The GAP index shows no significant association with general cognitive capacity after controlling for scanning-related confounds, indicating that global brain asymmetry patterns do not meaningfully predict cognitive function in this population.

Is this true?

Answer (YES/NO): NO